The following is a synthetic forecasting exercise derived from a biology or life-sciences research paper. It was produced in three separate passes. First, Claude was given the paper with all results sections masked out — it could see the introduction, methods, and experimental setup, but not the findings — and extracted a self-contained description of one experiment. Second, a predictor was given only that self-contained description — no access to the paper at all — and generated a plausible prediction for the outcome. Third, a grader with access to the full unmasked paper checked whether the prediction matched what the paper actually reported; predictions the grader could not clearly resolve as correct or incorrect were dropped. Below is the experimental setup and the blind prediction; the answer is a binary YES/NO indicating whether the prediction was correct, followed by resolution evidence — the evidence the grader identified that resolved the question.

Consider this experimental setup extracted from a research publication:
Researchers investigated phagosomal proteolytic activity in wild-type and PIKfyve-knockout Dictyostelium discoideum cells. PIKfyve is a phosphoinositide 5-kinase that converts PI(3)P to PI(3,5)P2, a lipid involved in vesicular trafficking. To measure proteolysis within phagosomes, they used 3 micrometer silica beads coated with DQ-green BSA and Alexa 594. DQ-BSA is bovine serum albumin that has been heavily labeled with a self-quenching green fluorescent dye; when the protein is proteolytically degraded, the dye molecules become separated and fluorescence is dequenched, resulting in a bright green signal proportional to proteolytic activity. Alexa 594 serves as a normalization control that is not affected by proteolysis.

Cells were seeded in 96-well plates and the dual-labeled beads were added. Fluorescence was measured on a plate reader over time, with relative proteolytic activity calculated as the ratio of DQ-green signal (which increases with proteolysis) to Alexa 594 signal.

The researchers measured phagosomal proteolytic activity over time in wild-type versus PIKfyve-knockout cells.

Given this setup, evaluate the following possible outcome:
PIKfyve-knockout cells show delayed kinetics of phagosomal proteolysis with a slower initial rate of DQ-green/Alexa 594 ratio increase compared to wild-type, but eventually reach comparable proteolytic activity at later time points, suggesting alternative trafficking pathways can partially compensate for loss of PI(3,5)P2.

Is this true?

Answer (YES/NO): NO